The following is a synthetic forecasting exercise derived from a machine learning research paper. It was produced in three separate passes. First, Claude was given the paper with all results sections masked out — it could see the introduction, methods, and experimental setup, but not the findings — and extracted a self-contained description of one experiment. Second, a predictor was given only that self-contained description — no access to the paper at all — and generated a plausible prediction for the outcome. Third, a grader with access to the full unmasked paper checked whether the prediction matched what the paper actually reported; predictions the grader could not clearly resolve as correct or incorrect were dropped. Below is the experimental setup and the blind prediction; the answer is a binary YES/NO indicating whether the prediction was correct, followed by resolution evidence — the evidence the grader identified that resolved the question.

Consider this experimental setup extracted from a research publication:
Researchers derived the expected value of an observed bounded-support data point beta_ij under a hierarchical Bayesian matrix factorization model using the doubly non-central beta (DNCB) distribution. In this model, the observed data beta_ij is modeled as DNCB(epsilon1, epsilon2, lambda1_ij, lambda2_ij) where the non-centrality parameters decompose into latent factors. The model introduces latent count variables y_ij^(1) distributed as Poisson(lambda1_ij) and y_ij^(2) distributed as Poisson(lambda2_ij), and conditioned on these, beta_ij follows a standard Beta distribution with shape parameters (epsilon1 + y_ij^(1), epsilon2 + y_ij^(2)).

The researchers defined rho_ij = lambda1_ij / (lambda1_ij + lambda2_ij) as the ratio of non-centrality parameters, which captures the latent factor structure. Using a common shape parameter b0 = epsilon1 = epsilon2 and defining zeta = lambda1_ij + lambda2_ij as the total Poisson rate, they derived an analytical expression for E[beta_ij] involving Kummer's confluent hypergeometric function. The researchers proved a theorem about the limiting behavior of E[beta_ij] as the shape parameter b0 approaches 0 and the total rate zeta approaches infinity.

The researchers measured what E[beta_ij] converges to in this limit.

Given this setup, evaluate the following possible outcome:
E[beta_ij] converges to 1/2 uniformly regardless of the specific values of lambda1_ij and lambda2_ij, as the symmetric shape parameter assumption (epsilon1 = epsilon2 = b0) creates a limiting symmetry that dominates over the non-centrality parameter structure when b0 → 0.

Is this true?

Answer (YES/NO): NO